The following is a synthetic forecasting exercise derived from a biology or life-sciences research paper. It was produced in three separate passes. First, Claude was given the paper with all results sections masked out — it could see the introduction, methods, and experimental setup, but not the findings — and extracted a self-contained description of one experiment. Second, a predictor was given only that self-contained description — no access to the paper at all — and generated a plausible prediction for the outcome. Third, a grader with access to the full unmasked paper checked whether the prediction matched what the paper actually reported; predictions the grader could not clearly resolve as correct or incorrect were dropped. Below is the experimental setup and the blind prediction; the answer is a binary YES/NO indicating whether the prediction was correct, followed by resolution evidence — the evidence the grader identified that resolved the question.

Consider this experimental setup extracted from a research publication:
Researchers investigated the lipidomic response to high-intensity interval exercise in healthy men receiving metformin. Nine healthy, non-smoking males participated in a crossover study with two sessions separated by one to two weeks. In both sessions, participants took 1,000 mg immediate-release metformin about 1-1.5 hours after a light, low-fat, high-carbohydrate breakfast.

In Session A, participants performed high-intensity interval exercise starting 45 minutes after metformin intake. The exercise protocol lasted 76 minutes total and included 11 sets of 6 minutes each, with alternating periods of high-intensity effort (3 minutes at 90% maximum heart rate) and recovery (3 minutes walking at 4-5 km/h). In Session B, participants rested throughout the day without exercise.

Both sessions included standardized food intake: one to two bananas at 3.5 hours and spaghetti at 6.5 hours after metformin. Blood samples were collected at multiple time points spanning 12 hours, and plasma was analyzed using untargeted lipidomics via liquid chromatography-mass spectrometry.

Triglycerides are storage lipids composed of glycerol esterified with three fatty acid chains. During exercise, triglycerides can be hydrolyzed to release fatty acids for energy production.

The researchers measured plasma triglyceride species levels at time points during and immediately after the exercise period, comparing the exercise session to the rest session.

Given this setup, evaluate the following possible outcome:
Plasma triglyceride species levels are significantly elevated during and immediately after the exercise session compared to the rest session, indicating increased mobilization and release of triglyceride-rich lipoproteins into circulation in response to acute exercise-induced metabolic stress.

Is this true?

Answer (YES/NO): YES